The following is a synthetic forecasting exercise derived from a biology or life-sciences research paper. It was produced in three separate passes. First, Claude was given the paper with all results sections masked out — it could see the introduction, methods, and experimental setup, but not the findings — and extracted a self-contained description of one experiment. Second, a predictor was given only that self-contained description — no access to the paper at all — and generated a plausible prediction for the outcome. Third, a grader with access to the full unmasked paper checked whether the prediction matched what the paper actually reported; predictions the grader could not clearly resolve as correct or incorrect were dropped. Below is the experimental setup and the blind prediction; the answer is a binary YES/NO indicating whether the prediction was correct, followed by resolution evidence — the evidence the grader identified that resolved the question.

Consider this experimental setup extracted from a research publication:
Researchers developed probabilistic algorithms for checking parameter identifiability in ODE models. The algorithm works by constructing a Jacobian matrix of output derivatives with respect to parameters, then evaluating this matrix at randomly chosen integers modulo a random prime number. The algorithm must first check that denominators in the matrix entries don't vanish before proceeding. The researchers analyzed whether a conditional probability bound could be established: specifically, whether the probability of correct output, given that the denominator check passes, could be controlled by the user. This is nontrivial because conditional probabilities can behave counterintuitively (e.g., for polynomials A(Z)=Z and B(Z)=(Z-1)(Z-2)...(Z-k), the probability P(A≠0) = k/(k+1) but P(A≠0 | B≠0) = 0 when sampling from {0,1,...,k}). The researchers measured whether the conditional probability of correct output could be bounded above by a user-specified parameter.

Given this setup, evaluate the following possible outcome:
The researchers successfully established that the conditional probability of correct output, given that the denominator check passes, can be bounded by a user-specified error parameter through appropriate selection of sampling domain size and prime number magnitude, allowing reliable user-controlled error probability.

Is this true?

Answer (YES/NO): YES